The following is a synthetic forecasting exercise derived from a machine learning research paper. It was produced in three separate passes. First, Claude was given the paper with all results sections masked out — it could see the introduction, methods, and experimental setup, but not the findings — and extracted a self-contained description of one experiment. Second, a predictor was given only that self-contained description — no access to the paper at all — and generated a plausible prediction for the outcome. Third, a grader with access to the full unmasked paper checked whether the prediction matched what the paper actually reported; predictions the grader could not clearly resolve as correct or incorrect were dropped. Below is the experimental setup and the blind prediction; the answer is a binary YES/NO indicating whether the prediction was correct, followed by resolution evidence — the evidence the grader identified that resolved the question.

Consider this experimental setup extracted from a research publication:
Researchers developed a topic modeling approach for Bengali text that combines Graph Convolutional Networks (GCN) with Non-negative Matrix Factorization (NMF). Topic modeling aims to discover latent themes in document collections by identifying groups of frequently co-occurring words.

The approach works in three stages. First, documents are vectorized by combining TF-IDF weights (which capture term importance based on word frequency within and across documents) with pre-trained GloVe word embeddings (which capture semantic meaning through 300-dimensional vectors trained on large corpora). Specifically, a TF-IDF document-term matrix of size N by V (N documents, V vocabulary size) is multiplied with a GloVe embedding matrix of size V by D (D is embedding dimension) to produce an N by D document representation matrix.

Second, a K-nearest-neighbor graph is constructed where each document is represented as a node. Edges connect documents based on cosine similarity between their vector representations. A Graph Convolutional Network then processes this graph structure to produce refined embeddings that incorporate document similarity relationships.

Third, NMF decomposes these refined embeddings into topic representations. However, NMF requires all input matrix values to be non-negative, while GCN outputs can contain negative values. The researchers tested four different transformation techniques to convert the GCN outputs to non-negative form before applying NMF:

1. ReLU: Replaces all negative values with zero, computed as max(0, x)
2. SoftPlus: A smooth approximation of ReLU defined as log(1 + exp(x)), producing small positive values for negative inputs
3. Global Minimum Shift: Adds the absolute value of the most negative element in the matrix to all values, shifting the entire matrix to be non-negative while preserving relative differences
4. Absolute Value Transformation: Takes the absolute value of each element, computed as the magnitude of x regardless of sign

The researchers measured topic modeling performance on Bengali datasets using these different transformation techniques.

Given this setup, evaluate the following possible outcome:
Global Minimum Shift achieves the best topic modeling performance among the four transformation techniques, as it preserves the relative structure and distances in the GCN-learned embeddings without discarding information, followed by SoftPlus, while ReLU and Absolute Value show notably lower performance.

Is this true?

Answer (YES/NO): NO